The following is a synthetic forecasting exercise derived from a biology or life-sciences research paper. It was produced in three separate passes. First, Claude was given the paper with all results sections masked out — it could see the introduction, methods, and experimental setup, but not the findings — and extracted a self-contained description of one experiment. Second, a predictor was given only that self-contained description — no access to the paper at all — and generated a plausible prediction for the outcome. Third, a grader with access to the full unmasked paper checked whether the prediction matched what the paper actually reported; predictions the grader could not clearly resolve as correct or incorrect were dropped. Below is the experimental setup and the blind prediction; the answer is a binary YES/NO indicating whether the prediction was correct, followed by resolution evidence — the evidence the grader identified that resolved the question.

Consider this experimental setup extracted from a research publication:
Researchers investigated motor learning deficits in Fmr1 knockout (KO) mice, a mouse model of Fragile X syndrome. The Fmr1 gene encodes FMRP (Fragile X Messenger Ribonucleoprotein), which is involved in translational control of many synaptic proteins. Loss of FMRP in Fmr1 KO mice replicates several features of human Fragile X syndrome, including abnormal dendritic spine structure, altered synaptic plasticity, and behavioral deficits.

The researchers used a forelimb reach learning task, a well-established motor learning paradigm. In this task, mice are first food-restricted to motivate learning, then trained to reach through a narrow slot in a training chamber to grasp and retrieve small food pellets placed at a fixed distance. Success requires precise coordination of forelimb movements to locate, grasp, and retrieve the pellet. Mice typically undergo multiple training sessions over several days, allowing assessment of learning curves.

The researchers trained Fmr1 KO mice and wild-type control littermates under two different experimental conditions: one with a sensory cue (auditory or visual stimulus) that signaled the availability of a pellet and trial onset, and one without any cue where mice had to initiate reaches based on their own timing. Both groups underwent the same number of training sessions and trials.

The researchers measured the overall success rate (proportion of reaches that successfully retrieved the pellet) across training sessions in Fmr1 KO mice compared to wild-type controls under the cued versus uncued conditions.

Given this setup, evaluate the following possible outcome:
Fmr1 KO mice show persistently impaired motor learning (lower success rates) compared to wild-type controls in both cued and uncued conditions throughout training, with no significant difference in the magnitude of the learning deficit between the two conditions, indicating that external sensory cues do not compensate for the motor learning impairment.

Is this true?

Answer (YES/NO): NO